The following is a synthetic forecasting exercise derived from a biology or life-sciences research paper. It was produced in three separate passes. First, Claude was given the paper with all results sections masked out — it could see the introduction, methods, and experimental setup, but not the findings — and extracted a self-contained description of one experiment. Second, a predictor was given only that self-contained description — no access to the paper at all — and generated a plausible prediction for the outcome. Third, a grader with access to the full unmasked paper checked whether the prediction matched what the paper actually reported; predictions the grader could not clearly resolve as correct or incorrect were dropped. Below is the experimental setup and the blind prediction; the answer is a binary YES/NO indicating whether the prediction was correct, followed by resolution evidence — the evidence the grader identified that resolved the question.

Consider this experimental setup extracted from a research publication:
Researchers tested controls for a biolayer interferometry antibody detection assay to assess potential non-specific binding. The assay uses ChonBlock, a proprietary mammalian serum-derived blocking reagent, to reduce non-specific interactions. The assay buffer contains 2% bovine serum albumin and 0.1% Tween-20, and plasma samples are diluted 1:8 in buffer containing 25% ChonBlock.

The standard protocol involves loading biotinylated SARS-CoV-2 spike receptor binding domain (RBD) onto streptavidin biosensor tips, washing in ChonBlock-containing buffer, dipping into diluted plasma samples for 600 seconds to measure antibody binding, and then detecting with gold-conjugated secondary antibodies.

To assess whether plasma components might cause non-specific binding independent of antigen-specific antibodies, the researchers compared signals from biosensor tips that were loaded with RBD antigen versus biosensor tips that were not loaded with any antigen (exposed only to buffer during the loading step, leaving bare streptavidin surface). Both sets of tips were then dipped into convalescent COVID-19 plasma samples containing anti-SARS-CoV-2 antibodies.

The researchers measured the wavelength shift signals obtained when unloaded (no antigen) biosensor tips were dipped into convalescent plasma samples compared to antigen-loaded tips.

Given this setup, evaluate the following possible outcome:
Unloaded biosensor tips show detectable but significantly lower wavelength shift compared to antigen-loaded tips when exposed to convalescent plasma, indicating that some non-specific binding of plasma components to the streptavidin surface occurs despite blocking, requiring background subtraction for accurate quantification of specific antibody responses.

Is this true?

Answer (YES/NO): NO